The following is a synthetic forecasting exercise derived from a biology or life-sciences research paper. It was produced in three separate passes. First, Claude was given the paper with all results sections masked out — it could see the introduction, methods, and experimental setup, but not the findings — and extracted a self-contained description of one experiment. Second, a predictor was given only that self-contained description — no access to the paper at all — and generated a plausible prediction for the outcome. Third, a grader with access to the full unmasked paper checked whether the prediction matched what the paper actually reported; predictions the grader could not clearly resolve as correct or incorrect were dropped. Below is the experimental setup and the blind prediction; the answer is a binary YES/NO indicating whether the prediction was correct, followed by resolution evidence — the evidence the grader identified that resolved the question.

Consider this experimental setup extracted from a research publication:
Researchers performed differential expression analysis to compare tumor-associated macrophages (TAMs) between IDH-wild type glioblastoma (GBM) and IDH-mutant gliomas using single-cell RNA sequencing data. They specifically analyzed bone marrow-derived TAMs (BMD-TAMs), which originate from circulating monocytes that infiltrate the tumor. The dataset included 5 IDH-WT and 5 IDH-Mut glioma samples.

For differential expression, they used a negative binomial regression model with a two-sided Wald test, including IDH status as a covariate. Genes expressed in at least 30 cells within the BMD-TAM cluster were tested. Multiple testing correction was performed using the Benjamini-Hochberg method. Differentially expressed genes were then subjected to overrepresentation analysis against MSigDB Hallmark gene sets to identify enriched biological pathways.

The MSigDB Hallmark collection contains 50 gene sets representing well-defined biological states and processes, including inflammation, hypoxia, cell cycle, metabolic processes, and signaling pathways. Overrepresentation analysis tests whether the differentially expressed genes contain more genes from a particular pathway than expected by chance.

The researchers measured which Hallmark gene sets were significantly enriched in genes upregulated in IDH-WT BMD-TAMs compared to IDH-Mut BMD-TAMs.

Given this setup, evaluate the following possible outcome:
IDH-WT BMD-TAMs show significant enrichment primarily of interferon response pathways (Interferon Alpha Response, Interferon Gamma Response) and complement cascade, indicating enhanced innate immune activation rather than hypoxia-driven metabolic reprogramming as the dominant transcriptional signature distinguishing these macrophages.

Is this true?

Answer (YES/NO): NO